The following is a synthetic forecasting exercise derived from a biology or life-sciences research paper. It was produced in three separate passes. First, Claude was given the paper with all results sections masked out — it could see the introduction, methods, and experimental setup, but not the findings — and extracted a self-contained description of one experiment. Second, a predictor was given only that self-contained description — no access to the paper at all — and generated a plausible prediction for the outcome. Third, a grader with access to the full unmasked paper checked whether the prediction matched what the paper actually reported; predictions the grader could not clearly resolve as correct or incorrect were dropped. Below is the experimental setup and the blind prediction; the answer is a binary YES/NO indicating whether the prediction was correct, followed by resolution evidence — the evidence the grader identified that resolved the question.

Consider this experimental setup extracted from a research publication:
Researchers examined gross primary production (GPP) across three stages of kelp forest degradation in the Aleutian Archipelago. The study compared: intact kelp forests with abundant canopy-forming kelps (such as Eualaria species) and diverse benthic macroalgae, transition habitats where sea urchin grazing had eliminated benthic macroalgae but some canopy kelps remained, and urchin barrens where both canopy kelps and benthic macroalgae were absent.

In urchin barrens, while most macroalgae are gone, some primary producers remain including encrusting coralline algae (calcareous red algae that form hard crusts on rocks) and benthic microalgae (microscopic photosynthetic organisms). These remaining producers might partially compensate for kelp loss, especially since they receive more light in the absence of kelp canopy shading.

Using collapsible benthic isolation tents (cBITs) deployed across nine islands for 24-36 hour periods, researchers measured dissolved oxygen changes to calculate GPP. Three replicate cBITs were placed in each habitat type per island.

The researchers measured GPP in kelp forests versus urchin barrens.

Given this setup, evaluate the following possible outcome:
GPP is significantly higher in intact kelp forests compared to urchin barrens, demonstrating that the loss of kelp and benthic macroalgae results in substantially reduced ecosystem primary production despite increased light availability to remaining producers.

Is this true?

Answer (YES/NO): NO